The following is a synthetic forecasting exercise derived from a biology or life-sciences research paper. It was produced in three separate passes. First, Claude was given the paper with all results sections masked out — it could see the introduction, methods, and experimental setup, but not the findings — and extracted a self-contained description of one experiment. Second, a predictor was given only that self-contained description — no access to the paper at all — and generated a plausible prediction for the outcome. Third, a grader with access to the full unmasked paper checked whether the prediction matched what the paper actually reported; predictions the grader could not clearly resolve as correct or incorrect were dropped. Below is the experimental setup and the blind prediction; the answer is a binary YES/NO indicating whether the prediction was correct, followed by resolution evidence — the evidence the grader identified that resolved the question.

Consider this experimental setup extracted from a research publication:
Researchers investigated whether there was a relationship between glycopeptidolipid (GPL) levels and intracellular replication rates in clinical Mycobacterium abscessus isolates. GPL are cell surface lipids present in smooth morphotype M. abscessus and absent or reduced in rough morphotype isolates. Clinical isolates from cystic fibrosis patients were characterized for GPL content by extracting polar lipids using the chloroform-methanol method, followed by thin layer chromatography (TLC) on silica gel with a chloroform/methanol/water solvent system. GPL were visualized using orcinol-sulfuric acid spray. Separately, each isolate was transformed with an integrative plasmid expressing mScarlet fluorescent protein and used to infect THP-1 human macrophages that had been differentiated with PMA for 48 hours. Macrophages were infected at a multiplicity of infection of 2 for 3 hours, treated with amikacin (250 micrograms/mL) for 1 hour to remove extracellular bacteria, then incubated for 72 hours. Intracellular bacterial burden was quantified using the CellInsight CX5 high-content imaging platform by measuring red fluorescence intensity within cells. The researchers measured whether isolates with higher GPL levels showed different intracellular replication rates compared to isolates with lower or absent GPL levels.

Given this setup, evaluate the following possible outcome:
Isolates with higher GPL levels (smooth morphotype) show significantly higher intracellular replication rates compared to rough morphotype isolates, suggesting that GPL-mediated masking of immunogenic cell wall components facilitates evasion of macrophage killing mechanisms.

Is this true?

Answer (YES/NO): NO